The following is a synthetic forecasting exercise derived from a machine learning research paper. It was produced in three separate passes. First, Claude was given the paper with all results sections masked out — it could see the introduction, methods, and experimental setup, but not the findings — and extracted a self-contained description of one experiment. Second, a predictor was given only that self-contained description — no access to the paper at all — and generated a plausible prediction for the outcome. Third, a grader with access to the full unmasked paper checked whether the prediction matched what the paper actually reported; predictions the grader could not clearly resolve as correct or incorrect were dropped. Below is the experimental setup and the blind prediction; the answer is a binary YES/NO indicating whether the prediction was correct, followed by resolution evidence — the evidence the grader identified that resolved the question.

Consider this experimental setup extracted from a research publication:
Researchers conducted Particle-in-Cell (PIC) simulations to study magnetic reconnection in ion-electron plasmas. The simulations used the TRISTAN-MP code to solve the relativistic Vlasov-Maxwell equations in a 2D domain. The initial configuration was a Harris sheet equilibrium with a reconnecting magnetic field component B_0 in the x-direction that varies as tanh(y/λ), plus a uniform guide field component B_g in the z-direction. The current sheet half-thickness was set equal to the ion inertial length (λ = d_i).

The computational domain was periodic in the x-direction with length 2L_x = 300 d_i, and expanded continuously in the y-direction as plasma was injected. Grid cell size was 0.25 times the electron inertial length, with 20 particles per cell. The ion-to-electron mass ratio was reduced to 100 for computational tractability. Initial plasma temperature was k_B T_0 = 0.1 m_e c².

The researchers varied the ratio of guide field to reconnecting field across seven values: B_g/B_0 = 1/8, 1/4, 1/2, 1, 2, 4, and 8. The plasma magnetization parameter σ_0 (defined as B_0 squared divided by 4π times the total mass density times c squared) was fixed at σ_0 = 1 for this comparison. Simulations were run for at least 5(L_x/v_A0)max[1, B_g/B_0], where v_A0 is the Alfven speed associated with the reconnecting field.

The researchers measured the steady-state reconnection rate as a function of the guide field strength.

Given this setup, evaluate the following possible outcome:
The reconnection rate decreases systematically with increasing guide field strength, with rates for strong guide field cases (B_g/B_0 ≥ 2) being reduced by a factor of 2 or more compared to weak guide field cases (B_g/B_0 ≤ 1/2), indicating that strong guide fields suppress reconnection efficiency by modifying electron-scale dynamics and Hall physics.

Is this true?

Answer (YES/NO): NO